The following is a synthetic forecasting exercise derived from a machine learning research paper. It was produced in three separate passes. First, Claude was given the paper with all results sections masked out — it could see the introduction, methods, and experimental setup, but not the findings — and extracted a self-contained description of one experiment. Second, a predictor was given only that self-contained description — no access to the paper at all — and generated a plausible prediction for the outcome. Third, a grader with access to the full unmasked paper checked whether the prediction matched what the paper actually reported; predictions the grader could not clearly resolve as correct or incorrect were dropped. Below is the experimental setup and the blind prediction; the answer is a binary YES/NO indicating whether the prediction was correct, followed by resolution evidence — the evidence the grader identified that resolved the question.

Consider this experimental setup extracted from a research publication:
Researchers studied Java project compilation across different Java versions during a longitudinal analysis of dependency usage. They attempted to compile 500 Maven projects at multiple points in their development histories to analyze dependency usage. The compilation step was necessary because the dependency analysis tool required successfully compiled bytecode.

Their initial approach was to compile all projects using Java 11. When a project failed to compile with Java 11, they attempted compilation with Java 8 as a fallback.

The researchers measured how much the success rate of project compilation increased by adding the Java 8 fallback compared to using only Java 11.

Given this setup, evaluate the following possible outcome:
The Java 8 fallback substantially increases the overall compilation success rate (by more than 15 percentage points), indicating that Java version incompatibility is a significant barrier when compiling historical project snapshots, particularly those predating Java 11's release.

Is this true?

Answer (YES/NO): YES